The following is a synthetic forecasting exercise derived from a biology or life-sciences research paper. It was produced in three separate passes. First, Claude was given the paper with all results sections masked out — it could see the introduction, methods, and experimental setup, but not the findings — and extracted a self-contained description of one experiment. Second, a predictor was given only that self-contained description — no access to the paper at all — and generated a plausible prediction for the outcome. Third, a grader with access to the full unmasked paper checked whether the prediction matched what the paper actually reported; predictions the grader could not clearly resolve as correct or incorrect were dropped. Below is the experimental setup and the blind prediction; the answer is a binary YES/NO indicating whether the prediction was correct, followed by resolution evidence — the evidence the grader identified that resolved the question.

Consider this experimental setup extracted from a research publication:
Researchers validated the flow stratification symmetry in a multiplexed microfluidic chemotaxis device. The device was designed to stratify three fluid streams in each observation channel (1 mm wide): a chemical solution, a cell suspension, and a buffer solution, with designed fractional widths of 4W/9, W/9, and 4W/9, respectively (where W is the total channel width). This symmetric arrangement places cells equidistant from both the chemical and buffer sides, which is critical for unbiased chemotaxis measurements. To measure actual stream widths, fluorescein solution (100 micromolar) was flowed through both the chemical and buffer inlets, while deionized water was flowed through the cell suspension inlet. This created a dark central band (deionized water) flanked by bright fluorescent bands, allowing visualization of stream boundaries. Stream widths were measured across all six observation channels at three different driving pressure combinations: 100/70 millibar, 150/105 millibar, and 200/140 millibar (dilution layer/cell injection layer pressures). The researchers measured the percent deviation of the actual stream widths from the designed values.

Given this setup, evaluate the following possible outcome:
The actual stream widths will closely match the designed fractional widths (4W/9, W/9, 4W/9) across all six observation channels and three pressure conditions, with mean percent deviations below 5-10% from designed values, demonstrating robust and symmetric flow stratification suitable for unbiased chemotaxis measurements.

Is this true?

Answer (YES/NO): YES